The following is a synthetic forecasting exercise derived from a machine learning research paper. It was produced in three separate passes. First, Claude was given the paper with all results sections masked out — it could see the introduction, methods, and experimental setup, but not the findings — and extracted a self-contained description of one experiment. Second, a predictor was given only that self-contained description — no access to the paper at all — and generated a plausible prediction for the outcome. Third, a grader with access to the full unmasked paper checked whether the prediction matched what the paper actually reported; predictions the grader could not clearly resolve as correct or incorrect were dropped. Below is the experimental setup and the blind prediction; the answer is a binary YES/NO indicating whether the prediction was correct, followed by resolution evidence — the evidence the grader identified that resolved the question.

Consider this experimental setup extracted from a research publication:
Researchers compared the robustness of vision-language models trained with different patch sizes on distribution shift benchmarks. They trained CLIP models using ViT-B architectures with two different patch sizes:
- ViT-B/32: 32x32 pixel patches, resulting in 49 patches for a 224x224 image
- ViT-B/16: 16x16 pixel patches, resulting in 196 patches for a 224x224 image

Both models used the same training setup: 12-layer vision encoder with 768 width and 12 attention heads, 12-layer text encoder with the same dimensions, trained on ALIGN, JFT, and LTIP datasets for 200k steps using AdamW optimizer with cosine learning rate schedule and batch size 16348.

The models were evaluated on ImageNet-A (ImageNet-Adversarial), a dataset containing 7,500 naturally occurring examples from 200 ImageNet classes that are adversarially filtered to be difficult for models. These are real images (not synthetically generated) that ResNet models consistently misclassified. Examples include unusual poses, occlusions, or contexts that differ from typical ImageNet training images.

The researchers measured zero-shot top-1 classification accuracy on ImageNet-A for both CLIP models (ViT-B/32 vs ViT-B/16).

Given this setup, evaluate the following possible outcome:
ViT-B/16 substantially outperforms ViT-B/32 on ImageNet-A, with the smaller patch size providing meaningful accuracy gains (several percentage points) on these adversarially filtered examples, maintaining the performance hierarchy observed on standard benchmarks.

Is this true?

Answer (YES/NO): YES